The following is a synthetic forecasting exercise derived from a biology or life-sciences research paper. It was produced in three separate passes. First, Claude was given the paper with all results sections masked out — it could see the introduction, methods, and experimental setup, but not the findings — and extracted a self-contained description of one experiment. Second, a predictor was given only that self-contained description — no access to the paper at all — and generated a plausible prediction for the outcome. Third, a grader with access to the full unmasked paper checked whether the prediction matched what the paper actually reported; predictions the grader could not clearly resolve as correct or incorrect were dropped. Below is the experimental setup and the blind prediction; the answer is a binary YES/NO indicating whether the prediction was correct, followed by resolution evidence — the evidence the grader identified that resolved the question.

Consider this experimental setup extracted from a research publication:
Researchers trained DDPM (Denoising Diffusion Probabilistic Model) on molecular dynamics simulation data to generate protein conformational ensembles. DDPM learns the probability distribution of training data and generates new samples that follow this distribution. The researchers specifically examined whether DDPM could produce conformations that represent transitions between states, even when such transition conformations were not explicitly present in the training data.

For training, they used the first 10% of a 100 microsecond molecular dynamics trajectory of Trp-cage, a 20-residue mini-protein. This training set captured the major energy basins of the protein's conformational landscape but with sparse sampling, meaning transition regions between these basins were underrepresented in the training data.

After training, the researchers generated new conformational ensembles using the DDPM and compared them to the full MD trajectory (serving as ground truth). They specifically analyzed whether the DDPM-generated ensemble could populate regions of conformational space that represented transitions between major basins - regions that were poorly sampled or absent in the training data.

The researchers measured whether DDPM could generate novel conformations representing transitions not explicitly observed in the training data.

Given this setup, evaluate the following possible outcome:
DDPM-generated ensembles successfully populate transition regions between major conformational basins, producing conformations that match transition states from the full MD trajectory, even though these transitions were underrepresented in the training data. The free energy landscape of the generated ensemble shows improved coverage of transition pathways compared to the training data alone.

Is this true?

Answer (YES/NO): YES